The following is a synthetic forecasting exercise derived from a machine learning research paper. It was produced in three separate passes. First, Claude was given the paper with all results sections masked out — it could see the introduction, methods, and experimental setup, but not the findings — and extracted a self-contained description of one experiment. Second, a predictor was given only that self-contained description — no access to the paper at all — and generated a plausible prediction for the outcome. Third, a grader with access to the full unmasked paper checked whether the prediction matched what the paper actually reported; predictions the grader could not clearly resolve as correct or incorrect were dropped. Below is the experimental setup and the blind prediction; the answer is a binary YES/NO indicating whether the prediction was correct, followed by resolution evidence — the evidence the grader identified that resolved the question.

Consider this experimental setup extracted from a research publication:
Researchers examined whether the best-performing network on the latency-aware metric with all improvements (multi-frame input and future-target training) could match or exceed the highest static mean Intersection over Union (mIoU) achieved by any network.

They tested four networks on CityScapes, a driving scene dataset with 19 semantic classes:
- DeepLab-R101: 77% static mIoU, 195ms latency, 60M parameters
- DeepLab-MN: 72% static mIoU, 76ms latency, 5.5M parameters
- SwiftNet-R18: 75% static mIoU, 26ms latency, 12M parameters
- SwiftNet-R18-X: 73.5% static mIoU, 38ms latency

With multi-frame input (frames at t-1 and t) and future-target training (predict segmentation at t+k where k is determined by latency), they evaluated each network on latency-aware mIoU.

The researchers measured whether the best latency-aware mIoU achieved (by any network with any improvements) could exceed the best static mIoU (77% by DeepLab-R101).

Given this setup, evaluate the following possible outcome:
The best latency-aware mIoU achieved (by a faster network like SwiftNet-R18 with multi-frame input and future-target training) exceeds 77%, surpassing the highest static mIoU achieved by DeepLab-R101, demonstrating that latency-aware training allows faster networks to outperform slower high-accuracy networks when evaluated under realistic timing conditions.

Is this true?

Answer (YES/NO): NO